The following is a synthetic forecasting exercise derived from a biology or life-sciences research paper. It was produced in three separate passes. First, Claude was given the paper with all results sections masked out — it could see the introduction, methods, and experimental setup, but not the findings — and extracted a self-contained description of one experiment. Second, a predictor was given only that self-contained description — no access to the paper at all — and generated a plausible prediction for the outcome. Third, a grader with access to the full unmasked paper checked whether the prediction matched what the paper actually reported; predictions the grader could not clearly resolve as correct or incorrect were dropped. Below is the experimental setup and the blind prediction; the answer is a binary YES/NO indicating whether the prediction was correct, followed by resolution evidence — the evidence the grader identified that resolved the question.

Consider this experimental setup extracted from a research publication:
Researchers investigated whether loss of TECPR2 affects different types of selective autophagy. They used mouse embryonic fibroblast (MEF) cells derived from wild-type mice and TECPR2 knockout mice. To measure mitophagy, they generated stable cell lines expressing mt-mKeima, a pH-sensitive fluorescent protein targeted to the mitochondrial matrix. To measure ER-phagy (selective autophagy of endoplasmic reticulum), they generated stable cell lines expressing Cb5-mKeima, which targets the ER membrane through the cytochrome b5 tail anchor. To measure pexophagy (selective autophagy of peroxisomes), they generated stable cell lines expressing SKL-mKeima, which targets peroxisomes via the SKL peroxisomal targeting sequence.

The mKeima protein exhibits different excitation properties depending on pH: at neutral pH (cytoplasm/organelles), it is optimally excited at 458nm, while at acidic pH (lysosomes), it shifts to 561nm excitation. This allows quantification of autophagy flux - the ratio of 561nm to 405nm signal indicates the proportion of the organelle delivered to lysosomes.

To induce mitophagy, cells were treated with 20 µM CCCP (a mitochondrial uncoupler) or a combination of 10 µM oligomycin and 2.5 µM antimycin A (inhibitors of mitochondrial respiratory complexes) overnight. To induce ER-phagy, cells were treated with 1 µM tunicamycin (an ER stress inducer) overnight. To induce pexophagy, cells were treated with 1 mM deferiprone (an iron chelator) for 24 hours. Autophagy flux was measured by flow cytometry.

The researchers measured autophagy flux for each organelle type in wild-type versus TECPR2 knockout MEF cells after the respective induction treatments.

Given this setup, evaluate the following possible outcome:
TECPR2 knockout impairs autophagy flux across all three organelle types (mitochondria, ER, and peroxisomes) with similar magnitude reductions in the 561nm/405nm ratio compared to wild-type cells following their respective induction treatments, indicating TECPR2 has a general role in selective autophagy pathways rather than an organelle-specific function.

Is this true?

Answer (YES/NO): NO